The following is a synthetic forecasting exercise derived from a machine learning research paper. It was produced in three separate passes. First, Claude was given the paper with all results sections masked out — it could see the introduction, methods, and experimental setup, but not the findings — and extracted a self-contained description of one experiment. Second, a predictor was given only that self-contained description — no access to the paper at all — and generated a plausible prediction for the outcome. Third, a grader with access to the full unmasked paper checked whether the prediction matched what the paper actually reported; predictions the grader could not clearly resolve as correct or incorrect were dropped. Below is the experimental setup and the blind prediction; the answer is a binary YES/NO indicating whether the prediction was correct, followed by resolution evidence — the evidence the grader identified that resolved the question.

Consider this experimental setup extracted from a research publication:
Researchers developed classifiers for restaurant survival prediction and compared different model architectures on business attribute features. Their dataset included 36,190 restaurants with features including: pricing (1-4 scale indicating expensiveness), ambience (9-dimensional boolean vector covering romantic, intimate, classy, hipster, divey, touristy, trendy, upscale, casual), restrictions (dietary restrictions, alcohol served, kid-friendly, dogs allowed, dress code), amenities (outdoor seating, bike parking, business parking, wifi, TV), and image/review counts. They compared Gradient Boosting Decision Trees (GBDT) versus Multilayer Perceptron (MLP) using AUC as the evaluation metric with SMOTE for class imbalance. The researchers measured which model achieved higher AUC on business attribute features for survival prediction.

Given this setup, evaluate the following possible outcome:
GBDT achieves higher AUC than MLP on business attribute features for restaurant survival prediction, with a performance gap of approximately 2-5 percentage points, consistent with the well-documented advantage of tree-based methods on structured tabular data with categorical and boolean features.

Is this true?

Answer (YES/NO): YES